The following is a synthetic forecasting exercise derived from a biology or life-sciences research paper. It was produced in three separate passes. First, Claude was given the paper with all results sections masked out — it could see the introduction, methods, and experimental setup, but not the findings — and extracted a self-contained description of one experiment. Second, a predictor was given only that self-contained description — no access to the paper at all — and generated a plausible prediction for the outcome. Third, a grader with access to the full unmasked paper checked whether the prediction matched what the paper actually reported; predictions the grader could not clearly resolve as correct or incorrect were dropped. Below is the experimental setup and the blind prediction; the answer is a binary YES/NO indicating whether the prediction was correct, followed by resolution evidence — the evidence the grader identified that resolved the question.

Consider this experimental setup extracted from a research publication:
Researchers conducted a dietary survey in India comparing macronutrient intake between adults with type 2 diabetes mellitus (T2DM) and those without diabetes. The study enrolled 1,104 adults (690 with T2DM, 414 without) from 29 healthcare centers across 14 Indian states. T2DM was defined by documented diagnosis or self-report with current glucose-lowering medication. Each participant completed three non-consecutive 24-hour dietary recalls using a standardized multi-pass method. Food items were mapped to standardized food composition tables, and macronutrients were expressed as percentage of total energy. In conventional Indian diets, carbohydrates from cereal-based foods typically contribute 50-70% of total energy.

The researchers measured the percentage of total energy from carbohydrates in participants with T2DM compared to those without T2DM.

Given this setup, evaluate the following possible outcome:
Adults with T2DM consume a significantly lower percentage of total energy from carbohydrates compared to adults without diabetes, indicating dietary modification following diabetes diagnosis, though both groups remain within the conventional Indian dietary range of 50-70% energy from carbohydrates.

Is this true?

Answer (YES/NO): YES